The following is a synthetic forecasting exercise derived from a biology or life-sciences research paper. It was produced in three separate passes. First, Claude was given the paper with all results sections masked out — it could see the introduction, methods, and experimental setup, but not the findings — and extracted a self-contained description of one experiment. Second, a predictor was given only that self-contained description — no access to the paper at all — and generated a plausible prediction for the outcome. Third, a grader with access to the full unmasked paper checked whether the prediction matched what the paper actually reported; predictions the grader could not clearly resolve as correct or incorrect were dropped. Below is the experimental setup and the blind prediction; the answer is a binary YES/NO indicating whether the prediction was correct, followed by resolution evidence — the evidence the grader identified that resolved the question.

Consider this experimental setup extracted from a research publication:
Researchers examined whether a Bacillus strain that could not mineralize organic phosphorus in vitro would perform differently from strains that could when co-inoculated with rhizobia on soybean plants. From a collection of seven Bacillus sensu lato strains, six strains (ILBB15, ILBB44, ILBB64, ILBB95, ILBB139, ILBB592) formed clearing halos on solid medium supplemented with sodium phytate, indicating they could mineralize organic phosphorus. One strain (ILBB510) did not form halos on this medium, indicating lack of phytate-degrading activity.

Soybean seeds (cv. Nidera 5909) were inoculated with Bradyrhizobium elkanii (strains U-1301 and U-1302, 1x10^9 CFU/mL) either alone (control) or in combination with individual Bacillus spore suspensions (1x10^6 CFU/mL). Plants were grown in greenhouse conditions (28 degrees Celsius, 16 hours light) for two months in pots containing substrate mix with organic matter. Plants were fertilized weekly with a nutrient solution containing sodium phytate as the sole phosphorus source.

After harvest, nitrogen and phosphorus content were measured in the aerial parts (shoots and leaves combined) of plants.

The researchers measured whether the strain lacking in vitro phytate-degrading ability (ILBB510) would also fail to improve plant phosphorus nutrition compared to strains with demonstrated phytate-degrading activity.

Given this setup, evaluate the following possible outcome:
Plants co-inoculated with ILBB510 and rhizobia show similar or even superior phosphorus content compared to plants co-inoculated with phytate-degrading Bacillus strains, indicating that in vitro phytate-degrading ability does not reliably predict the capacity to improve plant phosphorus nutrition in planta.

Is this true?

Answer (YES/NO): NO